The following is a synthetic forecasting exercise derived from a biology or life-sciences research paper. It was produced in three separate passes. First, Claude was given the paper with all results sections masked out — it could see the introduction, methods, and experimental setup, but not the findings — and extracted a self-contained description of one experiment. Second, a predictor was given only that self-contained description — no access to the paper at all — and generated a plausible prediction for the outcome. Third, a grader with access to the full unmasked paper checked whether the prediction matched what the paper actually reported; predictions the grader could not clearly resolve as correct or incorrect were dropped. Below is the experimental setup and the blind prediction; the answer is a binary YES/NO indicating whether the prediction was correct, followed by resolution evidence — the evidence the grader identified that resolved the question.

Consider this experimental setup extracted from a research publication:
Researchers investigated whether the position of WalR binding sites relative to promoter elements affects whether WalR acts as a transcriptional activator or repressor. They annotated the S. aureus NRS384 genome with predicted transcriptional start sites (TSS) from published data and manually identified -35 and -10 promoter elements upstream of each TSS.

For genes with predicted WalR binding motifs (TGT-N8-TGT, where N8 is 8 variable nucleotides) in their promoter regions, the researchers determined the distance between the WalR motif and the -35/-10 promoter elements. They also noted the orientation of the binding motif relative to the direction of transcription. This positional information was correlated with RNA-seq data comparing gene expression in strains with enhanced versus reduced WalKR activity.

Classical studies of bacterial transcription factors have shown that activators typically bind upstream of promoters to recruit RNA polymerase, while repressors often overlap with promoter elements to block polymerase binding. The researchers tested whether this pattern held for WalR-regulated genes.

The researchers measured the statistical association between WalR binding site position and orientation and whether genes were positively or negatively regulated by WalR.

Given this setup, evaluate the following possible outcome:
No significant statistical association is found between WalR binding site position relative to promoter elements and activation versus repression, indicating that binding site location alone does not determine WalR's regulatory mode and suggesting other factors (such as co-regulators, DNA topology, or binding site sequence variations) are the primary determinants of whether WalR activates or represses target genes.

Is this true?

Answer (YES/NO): NO